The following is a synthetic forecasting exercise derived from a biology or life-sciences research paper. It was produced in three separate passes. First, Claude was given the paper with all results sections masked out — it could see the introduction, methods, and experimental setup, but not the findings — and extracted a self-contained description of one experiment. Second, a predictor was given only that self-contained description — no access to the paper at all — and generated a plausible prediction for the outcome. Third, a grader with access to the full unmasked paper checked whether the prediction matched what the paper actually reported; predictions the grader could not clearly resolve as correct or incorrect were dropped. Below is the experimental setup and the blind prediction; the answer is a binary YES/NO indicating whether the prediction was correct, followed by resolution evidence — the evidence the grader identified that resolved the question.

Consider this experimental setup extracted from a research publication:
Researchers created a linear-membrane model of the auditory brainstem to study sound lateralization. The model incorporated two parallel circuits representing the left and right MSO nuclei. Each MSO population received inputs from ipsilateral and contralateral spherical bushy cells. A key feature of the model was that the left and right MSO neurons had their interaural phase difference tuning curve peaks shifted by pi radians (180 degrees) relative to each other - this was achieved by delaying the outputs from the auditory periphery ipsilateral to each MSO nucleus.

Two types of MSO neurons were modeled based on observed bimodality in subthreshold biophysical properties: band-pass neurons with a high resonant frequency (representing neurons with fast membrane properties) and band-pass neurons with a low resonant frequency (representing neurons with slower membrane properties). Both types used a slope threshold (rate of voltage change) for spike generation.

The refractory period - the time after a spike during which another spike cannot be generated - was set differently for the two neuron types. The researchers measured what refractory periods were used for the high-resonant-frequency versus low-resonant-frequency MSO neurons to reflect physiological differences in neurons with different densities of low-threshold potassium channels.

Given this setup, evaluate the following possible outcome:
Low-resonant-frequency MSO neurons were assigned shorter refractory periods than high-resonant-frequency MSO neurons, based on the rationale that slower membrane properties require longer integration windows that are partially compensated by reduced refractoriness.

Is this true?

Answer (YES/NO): NO